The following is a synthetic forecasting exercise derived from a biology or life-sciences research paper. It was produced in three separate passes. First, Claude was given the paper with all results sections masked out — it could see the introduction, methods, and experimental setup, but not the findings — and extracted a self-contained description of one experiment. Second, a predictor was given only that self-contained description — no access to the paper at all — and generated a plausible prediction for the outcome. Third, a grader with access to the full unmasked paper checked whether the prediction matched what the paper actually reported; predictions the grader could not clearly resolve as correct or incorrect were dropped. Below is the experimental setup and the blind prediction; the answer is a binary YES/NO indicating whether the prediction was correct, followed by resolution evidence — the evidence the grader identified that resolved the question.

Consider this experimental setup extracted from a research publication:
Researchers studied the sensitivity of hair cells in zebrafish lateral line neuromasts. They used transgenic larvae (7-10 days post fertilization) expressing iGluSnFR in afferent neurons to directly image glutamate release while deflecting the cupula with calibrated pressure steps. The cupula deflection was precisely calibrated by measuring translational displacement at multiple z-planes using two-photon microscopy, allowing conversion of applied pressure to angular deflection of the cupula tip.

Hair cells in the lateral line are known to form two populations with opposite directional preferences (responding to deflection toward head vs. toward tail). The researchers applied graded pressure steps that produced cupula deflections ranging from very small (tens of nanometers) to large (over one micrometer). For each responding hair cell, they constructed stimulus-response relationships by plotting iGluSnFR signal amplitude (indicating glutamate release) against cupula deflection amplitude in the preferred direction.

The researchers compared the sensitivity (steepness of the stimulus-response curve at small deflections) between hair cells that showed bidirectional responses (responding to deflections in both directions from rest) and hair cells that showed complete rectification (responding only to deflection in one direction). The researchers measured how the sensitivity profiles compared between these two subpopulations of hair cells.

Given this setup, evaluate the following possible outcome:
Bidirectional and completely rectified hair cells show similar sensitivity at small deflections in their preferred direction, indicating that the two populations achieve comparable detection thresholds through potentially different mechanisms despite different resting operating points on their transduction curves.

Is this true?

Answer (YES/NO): NO